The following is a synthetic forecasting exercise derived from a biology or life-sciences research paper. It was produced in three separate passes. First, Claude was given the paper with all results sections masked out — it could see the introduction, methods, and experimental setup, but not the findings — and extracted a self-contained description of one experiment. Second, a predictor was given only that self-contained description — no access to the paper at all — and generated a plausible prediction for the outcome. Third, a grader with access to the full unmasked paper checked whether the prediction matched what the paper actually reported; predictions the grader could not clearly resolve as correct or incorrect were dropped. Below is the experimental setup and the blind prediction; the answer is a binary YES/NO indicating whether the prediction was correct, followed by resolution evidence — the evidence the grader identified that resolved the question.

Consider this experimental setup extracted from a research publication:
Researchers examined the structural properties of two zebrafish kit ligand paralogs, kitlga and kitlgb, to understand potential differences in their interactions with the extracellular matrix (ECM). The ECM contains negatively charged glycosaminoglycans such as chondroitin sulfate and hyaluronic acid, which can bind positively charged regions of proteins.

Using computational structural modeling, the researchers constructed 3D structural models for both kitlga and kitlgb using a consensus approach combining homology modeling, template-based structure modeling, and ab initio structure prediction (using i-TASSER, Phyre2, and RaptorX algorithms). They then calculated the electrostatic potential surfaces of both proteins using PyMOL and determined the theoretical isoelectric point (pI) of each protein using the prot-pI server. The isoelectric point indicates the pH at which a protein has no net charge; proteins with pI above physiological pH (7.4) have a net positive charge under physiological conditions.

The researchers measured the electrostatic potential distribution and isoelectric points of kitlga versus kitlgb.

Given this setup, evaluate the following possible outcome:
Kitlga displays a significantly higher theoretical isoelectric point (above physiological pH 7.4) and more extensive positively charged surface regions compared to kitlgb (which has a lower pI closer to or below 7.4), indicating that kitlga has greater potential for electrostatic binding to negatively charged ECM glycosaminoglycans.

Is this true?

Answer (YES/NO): NO